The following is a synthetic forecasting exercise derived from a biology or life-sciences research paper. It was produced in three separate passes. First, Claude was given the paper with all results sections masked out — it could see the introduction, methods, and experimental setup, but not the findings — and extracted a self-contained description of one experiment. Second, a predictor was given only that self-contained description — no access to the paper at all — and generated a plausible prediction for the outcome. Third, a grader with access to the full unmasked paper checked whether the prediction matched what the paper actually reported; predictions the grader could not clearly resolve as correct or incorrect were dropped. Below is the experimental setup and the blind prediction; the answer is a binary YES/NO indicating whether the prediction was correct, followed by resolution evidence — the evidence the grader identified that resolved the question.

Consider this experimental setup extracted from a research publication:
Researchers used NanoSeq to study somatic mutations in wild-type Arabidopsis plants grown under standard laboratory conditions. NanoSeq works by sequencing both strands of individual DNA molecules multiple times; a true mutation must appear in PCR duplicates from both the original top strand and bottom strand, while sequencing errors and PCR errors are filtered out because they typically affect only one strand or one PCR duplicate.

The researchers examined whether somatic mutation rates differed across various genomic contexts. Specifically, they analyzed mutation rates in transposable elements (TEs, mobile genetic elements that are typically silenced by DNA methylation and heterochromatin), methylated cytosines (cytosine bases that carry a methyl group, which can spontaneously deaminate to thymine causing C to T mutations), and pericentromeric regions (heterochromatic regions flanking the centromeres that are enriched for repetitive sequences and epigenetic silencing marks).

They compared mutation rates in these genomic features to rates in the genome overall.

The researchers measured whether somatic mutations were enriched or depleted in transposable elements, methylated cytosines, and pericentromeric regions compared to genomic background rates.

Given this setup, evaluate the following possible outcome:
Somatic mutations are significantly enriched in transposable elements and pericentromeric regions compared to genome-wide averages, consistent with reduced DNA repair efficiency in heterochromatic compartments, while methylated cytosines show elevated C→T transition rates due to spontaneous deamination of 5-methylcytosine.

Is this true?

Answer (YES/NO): YES